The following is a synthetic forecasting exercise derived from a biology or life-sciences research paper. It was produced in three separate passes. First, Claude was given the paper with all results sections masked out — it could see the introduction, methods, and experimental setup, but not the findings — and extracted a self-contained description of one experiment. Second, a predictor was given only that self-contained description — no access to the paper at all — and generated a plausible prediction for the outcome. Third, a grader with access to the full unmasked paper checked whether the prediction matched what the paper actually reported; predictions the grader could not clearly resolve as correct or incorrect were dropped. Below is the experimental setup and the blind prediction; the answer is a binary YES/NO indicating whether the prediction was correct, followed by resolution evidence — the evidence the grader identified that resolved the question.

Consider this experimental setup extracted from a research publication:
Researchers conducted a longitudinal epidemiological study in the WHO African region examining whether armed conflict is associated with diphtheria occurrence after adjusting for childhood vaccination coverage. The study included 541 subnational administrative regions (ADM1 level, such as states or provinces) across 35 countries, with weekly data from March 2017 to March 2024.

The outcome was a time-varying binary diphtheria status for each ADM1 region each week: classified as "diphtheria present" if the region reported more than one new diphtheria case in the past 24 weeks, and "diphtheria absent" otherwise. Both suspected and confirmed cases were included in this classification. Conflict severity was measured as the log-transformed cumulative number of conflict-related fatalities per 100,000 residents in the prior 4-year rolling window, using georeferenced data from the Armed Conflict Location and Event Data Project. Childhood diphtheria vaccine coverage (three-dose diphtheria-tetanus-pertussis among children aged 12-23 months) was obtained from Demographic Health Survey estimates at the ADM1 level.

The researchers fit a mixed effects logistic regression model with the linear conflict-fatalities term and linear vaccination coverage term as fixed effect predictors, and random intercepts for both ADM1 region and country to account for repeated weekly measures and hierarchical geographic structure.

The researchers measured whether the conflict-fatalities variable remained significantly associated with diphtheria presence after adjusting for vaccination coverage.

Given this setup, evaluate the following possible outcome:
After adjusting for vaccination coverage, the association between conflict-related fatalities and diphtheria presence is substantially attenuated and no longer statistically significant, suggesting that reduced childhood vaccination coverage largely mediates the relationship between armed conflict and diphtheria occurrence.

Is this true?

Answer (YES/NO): NO